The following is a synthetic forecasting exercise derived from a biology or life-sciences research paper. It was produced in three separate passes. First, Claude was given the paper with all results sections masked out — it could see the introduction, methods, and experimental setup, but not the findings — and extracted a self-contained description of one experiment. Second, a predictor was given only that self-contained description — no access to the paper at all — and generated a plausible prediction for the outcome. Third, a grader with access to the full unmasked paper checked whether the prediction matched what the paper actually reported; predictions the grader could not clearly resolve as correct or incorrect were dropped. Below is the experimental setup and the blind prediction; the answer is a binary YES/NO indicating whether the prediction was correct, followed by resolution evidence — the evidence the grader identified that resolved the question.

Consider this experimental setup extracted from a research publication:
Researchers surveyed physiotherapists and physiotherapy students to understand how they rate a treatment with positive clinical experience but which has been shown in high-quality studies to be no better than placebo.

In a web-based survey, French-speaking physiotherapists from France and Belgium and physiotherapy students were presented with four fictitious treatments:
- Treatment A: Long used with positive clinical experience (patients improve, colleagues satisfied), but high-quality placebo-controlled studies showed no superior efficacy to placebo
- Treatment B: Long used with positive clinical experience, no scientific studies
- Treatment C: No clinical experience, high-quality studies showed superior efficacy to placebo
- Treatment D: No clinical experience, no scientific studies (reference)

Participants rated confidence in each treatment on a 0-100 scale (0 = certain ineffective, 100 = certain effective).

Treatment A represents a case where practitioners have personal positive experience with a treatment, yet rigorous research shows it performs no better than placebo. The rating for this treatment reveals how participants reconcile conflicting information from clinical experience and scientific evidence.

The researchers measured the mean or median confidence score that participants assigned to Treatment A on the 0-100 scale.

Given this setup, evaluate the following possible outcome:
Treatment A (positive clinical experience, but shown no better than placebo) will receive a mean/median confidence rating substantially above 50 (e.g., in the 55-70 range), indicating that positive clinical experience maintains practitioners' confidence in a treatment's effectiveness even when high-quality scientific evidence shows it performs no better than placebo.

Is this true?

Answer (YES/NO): YES